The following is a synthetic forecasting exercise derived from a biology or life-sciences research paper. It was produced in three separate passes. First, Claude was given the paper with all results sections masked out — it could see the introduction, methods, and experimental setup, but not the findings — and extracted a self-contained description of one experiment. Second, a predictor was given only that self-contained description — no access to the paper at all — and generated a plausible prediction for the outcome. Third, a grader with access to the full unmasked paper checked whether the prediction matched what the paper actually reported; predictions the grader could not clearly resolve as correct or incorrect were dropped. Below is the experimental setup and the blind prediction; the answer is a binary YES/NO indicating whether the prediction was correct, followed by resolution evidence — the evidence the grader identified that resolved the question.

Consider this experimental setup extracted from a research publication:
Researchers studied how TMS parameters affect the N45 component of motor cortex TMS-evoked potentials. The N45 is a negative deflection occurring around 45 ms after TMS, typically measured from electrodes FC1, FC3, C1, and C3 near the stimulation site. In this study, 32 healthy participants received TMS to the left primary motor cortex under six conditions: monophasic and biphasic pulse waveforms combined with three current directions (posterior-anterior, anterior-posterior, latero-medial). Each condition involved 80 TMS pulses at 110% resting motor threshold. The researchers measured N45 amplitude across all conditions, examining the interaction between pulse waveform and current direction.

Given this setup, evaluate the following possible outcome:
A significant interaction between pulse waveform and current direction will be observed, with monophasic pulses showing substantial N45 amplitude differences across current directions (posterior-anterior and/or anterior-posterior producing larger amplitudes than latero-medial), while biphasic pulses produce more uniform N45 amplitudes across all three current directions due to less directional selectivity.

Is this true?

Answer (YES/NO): NO